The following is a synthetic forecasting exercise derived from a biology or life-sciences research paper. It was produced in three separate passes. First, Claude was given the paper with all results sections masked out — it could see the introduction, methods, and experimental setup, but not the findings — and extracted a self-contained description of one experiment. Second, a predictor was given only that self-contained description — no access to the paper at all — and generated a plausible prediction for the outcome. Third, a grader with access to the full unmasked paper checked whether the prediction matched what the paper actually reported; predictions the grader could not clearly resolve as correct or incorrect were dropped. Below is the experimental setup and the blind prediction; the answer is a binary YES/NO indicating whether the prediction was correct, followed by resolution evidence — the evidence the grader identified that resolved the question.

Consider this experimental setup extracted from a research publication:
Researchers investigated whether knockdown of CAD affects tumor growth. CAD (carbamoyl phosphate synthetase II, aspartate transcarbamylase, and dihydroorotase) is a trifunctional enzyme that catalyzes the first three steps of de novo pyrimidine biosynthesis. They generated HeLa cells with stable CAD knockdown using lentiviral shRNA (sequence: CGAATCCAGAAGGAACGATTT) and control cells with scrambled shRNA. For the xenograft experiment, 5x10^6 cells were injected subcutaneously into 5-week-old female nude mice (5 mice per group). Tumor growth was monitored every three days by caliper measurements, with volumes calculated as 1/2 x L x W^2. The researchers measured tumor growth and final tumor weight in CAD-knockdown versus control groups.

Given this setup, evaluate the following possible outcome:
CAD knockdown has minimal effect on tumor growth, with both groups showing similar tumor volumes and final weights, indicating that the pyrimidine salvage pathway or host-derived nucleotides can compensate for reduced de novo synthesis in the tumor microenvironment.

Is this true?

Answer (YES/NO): NO